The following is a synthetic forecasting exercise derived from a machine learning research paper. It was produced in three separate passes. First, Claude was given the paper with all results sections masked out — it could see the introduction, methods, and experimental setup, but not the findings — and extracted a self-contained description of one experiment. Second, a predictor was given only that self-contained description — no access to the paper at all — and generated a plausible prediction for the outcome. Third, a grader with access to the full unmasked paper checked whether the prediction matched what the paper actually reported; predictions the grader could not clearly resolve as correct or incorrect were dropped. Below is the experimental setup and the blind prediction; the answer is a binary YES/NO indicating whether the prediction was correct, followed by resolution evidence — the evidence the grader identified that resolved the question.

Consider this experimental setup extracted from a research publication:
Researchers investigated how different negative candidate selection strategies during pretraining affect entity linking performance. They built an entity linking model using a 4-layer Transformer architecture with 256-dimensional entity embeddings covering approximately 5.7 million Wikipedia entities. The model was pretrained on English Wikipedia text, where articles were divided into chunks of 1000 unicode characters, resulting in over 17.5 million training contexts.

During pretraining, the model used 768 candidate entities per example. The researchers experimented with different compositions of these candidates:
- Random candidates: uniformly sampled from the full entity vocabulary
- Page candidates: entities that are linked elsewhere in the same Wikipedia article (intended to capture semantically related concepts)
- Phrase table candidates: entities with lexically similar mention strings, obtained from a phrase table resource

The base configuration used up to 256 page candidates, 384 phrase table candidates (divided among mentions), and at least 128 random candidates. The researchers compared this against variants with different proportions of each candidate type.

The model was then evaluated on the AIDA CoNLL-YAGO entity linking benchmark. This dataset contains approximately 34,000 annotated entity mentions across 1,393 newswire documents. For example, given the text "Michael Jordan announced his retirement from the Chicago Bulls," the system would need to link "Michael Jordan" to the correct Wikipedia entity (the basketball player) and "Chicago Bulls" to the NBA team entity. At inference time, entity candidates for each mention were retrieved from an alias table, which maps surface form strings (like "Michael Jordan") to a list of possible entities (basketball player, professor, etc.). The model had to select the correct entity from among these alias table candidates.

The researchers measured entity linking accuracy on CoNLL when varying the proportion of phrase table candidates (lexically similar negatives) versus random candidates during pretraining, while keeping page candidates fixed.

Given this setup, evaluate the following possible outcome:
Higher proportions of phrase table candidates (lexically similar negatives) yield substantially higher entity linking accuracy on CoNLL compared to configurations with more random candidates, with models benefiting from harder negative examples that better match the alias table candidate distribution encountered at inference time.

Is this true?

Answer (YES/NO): NO